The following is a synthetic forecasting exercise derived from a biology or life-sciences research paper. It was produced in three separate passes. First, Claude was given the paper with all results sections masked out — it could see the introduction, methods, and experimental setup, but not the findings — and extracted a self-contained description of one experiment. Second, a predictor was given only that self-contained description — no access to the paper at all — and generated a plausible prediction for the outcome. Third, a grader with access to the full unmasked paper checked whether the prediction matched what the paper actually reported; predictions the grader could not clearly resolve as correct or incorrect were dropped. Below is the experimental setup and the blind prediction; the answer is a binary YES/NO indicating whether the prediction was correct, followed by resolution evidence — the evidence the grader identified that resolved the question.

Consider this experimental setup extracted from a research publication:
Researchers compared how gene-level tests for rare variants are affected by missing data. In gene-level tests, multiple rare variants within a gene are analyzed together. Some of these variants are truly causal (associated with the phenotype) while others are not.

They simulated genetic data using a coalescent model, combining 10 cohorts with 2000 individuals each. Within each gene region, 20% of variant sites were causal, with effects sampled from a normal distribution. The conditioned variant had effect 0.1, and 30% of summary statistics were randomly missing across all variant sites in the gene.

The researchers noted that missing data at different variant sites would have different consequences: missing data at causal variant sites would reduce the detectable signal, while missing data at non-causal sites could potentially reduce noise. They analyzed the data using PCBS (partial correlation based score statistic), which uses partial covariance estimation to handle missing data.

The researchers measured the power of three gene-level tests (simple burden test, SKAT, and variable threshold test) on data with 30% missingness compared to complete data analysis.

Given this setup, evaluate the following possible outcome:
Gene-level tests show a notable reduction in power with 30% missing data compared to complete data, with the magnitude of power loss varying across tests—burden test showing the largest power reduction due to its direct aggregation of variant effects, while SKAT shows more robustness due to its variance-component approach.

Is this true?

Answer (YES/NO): NO